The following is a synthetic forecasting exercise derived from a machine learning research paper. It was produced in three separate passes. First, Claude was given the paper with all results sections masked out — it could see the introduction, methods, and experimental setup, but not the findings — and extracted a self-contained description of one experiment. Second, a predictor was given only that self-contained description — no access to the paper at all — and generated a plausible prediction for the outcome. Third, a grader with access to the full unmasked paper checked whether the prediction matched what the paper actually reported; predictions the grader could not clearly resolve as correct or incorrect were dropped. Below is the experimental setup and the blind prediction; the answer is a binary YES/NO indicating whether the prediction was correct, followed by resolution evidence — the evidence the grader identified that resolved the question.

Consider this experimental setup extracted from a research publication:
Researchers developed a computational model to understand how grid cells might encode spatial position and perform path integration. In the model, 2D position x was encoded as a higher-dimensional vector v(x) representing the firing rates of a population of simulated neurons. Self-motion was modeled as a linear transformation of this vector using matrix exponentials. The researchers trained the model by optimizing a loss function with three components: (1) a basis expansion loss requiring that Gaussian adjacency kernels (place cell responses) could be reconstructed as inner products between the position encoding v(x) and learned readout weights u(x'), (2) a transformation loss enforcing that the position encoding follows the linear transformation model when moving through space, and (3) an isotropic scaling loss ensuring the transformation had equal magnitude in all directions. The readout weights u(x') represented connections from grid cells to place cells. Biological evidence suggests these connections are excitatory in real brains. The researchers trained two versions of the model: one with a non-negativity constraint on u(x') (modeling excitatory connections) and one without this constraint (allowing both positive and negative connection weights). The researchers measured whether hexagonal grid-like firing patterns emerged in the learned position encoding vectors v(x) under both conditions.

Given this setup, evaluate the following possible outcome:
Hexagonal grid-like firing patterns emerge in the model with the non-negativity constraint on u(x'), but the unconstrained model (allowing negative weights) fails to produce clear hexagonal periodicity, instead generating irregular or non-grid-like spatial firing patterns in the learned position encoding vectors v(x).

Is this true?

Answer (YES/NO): NO